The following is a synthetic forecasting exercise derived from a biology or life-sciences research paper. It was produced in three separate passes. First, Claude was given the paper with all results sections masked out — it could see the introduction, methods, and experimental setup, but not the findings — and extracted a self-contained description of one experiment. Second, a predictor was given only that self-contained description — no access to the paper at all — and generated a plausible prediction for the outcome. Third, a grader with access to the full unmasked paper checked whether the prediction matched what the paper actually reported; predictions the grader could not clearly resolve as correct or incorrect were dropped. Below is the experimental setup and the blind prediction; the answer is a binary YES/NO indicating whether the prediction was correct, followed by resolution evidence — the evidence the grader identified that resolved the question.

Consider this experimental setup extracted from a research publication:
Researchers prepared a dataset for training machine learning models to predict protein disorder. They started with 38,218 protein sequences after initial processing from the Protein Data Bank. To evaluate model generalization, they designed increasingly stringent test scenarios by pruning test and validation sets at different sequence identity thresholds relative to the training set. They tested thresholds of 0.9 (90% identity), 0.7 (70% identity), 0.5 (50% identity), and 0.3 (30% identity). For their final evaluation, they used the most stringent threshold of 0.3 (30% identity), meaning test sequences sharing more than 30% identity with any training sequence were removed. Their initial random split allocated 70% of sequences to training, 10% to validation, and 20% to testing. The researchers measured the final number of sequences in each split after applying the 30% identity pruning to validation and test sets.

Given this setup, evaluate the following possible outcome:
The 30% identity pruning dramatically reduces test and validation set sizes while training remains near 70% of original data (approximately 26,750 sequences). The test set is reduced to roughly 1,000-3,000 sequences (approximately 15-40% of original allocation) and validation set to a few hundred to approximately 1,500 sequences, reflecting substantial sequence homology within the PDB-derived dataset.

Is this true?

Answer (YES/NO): YES